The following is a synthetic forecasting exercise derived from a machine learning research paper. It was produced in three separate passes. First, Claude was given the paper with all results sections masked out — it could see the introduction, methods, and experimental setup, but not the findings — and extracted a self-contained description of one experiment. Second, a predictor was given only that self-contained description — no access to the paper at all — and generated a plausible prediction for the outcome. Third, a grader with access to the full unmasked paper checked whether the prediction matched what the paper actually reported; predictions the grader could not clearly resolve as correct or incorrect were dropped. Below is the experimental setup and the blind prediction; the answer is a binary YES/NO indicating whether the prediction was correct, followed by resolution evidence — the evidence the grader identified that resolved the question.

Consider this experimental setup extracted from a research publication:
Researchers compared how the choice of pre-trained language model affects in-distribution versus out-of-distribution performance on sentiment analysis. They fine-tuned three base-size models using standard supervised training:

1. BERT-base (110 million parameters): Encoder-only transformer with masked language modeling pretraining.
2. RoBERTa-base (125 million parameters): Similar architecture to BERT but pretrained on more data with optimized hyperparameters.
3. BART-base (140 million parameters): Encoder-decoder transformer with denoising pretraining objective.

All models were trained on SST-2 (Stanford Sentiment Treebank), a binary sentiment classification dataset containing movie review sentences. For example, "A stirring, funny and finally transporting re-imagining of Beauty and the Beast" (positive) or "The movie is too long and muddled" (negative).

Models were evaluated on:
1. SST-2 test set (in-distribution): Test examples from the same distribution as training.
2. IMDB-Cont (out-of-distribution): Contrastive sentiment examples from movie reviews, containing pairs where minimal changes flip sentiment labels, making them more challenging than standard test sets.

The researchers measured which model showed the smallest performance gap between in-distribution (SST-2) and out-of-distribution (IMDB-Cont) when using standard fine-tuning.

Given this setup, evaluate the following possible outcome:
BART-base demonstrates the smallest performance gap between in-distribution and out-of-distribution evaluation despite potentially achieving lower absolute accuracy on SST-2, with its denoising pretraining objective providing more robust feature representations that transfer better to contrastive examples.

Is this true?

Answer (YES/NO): NO